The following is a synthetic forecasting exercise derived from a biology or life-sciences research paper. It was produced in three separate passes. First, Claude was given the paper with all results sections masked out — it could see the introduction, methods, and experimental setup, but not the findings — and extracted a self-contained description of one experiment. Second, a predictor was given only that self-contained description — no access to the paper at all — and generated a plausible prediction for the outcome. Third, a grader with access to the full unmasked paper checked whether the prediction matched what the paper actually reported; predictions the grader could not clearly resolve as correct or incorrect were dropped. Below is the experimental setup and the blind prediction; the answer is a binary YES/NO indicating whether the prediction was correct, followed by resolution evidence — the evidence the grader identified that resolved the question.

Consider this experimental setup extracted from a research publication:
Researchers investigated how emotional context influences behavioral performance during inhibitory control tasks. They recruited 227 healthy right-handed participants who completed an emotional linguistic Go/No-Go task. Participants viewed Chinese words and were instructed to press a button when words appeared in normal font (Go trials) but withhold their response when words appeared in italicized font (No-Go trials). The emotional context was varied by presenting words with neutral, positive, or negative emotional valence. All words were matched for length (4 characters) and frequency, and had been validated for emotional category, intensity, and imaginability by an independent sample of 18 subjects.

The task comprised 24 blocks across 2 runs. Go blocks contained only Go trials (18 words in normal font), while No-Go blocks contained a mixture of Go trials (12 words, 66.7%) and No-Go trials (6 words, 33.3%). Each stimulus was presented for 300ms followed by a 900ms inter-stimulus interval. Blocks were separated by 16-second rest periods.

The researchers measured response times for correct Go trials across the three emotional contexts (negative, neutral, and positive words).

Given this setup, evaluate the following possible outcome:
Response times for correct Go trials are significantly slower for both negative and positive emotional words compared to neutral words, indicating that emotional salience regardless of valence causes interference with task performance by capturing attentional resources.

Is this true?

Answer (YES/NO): NO